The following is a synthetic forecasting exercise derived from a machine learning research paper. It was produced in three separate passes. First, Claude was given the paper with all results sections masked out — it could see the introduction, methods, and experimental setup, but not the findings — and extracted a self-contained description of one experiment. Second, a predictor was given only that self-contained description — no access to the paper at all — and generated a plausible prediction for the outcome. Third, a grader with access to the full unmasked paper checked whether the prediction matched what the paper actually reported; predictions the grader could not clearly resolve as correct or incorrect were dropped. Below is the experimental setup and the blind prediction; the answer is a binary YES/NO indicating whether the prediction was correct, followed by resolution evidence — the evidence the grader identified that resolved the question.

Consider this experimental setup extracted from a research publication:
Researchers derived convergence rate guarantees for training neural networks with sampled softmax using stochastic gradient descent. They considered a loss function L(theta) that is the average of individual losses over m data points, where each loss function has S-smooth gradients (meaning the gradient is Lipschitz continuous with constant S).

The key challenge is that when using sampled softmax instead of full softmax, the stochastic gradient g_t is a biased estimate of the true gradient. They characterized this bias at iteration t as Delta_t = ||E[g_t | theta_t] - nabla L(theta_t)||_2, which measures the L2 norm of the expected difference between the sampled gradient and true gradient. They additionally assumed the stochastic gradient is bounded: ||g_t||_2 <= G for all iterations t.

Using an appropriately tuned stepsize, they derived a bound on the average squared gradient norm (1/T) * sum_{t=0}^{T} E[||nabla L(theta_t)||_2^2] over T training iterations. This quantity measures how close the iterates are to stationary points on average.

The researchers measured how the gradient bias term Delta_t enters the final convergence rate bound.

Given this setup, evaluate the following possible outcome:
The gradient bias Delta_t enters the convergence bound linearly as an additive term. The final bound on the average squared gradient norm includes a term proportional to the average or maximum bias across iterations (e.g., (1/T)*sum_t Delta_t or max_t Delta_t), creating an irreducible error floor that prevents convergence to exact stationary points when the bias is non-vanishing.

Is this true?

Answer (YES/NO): NO